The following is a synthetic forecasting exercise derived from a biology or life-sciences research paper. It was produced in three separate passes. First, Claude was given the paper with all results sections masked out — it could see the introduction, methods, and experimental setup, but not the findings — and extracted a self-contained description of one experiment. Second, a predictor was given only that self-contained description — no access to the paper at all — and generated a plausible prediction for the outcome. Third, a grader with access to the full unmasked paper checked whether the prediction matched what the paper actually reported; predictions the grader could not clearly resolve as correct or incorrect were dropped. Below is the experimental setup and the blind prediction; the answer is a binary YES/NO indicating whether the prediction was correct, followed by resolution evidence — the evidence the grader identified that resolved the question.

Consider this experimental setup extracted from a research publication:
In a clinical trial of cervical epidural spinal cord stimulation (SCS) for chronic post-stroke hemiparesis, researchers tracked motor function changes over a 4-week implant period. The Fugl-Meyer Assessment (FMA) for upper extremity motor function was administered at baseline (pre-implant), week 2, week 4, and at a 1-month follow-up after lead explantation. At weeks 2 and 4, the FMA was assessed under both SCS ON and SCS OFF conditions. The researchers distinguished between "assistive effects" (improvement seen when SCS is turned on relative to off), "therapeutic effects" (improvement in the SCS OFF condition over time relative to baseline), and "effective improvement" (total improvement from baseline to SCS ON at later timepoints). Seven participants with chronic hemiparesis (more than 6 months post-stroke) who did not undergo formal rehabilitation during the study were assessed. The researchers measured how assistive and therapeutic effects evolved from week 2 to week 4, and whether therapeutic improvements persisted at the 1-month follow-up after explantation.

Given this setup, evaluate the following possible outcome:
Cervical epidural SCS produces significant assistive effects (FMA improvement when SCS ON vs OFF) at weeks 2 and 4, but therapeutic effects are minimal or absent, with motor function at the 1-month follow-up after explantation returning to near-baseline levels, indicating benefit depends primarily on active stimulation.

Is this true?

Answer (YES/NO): NO